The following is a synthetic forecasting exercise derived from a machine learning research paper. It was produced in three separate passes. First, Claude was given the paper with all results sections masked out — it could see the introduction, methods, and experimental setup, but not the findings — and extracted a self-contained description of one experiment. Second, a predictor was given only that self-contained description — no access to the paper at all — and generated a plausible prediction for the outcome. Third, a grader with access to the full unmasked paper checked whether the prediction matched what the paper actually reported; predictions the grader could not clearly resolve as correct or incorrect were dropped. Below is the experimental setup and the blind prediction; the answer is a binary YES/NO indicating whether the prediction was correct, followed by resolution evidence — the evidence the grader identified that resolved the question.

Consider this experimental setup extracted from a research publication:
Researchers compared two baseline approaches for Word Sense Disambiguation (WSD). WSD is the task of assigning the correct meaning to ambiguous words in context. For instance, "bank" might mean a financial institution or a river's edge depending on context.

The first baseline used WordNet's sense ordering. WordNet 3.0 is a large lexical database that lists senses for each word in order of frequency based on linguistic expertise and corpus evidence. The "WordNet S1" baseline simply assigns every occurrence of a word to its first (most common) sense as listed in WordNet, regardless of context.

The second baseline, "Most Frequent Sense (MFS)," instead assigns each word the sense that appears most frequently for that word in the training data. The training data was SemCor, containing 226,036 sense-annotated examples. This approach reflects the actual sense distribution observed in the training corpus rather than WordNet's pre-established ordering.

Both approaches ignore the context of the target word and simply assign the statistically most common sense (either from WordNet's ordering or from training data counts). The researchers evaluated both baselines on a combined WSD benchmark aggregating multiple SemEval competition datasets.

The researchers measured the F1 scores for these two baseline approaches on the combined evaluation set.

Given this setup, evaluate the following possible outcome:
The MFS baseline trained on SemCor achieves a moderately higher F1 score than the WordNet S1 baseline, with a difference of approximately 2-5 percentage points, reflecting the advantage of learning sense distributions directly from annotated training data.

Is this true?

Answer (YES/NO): NO